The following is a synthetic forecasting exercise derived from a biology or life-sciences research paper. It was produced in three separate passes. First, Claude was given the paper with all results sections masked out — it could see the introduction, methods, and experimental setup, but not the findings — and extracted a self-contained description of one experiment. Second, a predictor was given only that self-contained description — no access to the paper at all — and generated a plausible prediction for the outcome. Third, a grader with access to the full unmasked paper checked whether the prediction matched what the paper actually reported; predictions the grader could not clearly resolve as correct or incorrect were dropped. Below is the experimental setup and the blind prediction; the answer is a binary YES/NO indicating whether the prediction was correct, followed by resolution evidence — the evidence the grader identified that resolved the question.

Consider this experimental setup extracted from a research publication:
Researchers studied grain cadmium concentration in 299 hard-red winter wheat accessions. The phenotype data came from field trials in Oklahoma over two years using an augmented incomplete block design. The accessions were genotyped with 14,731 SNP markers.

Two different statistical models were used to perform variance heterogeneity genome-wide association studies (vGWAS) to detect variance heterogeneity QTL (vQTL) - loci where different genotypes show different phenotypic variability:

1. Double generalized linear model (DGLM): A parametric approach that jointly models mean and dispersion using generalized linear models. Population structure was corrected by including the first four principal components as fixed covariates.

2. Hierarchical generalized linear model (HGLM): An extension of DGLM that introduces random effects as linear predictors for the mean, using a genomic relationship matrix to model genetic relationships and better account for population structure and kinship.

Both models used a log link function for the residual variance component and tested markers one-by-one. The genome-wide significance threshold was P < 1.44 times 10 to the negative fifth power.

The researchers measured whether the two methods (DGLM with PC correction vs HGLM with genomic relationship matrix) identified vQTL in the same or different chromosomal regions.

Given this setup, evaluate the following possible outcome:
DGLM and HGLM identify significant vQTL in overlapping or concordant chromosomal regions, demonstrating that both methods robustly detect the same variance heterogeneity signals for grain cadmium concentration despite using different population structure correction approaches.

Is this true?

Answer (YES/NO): YES